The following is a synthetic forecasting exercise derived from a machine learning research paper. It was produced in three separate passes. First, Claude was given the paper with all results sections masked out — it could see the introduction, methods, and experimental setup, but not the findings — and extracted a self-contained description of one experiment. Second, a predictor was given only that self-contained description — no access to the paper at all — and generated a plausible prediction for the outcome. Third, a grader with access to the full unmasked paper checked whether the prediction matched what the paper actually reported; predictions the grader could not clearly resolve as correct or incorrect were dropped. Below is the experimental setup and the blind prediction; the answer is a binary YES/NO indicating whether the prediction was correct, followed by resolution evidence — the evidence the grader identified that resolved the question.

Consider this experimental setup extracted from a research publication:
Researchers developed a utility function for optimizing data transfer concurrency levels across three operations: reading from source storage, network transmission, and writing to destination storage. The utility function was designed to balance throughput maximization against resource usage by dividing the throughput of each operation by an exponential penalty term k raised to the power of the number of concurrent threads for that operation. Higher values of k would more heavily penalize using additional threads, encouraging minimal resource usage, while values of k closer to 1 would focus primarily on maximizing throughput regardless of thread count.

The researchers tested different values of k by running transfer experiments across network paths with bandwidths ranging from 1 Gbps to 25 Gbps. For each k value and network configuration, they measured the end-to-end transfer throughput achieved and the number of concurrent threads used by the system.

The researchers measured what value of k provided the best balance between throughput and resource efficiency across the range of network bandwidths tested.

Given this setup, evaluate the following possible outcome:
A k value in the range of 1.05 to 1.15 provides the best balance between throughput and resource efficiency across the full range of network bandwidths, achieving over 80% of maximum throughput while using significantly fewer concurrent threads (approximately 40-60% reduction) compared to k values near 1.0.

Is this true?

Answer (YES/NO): NO